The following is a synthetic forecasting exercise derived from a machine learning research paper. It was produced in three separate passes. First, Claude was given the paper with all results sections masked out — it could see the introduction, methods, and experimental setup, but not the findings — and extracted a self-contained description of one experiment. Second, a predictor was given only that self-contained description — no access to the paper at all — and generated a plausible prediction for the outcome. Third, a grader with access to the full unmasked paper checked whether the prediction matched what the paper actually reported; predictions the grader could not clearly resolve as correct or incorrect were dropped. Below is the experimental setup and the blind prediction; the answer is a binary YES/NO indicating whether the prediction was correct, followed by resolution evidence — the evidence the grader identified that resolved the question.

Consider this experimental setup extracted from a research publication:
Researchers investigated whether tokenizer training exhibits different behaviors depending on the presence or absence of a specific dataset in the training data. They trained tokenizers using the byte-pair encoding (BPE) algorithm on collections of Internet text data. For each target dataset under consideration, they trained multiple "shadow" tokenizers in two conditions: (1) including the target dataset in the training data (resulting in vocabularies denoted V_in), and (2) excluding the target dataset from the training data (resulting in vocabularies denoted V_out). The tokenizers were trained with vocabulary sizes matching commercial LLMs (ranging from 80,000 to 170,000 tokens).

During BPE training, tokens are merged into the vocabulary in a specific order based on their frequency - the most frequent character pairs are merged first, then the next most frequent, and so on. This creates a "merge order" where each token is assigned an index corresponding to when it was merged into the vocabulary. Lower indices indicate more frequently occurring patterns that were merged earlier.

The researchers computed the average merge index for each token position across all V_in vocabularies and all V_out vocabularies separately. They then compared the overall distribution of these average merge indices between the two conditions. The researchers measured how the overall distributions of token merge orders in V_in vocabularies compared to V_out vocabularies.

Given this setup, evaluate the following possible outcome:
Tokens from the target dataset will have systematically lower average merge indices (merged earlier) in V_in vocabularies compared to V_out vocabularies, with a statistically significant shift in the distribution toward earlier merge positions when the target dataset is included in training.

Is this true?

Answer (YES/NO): NO